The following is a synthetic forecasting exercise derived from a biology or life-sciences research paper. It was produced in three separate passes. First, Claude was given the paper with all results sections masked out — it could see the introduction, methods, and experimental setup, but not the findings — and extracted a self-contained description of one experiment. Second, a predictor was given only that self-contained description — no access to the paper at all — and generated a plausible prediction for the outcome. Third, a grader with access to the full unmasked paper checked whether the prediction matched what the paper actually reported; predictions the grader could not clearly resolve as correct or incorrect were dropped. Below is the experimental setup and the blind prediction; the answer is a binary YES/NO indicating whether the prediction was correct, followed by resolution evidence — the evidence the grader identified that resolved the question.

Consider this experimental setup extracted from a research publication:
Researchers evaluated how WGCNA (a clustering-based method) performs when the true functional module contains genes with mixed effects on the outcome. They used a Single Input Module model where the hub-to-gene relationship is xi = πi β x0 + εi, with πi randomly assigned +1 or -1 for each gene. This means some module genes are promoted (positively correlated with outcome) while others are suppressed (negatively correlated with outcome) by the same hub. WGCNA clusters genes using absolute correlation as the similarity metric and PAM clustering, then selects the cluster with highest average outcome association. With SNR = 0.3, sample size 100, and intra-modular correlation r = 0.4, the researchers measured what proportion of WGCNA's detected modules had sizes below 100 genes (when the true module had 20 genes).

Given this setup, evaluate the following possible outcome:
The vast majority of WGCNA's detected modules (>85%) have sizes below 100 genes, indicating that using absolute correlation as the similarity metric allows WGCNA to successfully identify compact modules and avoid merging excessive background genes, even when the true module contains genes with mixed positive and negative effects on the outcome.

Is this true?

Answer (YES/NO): NO